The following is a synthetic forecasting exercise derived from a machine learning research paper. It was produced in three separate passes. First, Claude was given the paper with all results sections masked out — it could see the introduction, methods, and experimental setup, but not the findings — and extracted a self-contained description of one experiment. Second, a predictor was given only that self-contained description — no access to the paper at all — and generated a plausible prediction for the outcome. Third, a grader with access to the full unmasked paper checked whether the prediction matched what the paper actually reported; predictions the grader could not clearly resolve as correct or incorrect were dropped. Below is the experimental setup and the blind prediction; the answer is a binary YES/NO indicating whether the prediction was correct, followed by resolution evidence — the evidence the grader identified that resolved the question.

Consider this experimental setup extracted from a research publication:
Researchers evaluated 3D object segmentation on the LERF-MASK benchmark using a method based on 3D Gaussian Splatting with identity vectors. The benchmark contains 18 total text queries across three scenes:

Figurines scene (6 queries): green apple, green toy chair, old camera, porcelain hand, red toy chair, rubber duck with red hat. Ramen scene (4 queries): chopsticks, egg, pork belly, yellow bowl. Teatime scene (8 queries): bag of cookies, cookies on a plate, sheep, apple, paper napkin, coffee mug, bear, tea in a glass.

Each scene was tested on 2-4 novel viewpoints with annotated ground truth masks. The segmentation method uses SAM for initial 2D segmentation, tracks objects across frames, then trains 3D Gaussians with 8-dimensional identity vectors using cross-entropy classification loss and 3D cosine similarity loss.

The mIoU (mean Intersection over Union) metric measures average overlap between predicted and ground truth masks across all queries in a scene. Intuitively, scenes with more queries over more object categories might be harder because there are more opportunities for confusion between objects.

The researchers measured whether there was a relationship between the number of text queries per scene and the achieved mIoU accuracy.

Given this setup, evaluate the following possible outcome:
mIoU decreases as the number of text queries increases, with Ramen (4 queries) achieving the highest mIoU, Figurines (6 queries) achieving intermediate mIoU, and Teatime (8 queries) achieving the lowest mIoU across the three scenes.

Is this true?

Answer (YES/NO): YES